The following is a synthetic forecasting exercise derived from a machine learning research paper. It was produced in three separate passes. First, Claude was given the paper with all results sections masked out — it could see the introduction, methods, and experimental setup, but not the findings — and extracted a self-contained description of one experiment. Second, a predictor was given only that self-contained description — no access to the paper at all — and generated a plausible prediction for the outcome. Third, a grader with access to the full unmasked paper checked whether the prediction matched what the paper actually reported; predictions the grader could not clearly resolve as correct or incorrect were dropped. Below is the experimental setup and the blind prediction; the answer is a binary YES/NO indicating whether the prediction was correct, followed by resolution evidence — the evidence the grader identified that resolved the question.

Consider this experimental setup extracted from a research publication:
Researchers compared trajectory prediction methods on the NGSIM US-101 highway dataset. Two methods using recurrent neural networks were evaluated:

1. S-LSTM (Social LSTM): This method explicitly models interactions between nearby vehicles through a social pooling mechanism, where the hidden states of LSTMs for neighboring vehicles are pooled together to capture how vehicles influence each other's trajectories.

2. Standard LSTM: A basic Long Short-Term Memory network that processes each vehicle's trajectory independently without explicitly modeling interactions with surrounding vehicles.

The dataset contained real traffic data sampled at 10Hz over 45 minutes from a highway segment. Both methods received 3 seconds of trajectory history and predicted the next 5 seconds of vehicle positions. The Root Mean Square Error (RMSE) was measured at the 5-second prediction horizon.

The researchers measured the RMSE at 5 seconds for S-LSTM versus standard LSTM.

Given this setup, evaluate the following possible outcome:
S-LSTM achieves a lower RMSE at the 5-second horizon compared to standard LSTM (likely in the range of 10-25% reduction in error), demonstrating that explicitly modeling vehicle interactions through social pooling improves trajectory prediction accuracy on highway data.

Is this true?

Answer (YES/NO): NO